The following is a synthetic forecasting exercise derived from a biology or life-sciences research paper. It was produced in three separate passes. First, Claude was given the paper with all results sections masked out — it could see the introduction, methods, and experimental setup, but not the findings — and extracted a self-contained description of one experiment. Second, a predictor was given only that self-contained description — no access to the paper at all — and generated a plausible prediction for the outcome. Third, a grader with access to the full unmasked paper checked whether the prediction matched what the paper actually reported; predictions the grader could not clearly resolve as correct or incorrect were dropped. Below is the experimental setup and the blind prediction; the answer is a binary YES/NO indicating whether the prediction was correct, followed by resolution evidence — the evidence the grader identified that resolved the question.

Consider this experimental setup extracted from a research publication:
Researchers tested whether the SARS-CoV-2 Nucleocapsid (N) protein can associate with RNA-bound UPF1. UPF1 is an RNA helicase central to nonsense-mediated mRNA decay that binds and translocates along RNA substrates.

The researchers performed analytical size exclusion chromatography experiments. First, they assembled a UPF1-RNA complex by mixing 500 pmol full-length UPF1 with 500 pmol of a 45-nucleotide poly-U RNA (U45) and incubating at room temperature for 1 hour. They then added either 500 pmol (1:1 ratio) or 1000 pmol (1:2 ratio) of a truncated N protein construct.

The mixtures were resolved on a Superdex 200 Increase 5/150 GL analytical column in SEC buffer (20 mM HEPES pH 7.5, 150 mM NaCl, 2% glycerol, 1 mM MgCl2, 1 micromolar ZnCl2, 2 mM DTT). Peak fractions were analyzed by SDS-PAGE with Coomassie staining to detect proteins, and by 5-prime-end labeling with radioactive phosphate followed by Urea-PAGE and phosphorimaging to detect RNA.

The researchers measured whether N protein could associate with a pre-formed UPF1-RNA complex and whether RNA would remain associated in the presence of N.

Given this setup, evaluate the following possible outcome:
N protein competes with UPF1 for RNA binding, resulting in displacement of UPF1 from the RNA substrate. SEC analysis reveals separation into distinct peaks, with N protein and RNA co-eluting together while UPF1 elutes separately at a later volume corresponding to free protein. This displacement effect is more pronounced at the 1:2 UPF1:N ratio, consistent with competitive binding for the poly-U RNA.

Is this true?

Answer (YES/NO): NO